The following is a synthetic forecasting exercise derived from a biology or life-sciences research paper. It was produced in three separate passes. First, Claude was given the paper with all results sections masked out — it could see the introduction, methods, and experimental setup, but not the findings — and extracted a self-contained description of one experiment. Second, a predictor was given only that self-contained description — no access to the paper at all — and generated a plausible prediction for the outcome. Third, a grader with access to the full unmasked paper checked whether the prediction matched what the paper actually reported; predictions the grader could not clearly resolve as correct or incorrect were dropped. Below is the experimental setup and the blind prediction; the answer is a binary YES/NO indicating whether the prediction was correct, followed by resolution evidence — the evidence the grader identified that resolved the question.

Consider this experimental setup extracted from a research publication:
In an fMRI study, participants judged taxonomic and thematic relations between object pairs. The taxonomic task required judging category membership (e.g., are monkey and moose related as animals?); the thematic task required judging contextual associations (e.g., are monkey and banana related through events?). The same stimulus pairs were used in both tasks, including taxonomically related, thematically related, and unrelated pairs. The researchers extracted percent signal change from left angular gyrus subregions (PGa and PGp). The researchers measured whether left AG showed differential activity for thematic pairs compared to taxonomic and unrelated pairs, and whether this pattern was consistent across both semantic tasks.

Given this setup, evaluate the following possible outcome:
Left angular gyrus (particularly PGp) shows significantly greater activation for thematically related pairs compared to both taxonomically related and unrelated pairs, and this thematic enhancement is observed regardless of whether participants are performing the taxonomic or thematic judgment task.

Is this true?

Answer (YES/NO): NO